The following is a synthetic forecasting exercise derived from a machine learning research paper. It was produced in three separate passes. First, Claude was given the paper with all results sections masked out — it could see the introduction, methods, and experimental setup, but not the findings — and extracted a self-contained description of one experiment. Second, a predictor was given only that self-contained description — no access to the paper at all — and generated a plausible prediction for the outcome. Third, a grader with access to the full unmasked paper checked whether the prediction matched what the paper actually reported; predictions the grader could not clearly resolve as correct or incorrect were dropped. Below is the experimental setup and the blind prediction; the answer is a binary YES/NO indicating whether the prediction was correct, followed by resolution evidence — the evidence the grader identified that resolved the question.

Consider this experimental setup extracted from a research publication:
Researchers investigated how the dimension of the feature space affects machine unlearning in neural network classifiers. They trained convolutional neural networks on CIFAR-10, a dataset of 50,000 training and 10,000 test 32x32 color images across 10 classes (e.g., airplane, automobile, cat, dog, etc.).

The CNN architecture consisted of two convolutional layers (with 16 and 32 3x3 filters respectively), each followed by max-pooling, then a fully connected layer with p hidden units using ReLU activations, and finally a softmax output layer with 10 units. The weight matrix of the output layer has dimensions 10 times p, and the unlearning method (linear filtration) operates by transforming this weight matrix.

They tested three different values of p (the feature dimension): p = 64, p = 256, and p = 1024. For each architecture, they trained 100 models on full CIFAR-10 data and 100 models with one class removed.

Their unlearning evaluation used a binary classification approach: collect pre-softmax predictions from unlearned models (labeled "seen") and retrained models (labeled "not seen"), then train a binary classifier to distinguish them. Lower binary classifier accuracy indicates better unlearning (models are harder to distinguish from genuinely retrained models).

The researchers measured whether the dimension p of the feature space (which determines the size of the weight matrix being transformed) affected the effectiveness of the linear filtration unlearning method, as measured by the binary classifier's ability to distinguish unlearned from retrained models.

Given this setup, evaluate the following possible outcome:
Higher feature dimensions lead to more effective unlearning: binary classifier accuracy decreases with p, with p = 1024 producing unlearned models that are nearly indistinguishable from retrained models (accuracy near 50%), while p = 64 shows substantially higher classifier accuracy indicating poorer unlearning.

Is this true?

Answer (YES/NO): NO